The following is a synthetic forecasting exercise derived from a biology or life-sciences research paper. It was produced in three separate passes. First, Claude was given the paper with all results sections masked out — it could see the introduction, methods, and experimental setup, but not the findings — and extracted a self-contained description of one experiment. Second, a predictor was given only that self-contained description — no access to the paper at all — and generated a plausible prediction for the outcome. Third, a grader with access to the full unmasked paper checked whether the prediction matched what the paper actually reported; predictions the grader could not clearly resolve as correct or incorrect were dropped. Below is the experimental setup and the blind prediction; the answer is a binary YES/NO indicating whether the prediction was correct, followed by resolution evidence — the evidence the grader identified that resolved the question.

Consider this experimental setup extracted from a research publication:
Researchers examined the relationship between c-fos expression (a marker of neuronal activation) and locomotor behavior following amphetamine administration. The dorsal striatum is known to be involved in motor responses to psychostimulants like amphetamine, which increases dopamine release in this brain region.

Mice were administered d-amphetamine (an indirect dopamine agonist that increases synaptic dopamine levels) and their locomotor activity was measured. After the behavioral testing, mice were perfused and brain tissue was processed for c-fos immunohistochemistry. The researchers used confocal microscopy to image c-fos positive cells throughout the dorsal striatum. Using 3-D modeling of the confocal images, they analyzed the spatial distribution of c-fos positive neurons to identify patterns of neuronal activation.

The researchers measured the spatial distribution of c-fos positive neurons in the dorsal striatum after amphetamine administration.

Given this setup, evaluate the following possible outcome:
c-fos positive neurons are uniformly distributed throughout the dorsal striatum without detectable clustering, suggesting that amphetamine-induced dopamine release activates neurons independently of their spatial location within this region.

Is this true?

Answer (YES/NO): NO